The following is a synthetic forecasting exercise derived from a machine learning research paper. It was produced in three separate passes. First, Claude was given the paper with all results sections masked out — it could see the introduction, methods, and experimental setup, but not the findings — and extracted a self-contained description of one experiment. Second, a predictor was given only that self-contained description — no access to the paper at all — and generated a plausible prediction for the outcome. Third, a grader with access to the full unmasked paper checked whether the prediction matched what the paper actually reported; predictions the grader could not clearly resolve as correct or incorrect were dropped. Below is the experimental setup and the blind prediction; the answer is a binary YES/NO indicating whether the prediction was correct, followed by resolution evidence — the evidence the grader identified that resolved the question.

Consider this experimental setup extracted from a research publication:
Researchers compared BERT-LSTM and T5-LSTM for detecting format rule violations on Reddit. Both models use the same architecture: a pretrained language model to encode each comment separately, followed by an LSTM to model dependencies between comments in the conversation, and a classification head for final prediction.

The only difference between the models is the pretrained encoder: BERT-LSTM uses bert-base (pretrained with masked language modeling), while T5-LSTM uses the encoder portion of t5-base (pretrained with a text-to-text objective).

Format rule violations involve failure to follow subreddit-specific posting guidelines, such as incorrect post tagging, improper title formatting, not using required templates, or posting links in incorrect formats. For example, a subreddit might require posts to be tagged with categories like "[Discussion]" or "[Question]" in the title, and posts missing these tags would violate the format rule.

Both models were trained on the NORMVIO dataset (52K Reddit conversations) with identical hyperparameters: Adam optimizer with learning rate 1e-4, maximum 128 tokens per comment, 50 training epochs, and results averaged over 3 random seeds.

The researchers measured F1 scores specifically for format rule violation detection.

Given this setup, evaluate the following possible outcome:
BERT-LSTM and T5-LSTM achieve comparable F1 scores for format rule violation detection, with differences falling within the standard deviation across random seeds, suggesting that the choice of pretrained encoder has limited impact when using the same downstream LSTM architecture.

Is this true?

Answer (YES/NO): NO